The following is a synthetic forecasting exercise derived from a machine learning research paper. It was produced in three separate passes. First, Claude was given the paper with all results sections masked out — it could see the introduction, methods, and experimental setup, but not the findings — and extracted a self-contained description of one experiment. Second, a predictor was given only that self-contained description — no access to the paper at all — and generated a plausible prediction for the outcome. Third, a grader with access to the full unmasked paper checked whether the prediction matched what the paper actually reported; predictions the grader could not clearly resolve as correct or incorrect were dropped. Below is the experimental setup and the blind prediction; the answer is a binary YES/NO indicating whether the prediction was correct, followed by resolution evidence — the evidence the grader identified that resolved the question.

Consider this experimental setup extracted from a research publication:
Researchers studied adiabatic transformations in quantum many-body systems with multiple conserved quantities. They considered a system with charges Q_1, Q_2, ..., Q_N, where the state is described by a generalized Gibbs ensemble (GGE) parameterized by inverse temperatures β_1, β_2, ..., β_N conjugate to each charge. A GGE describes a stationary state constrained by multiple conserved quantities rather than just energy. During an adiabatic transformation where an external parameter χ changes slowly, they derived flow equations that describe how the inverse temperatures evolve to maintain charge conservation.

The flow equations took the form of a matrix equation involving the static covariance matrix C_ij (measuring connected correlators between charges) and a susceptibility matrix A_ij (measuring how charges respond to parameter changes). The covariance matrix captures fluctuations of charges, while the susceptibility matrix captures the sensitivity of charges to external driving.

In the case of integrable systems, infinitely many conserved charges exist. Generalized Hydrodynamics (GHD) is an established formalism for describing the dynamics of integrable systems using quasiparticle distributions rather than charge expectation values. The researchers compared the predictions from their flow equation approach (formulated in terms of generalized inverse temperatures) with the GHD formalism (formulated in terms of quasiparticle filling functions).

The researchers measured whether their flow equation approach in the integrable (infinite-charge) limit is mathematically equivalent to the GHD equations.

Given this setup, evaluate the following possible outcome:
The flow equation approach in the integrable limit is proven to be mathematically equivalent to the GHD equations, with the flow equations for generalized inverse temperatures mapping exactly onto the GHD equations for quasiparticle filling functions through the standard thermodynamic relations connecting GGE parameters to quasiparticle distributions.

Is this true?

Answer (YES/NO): YES